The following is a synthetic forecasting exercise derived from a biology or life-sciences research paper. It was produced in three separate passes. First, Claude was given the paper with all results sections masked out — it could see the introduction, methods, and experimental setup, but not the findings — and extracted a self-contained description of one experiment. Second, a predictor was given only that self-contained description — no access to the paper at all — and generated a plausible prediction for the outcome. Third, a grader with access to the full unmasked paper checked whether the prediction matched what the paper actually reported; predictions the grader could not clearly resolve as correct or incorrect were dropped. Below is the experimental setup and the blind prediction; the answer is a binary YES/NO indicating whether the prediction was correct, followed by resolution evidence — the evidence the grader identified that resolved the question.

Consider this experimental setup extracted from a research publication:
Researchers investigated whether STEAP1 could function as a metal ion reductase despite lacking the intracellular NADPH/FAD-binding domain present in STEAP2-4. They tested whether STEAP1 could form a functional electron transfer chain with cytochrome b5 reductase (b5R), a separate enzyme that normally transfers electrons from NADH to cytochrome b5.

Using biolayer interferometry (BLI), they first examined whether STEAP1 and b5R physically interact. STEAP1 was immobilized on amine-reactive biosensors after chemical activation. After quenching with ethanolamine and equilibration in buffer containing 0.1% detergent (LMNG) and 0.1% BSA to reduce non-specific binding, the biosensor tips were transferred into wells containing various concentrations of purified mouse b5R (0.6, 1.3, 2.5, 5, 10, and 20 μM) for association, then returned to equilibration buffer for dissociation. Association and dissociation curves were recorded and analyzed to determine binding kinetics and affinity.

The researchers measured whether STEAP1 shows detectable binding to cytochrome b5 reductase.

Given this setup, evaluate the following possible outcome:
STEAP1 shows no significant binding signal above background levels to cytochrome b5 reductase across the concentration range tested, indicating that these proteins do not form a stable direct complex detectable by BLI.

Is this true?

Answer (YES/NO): NO